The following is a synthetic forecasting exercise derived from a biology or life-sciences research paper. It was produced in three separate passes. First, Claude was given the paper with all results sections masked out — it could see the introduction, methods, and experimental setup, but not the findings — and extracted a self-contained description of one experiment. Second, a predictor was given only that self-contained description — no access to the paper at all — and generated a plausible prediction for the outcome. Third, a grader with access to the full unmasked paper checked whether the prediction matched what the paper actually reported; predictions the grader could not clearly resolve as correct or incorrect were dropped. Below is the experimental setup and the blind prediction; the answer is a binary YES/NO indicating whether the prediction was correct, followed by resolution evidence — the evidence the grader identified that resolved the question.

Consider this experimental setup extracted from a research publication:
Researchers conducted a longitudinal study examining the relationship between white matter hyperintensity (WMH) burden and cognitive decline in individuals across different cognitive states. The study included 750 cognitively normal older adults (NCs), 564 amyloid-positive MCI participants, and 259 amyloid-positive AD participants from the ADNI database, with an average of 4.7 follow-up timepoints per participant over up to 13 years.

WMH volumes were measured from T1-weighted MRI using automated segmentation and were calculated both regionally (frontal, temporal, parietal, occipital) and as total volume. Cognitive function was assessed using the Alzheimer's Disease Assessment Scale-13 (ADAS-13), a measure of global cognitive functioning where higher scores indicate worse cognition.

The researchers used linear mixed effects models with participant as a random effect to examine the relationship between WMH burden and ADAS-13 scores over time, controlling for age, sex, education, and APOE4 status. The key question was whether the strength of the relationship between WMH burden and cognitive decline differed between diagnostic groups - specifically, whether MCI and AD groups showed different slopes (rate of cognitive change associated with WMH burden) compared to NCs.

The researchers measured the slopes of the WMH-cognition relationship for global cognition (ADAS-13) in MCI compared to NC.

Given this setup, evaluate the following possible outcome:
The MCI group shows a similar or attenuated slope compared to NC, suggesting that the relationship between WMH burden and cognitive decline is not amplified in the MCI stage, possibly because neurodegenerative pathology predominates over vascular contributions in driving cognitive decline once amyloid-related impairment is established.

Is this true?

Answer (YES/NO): NO